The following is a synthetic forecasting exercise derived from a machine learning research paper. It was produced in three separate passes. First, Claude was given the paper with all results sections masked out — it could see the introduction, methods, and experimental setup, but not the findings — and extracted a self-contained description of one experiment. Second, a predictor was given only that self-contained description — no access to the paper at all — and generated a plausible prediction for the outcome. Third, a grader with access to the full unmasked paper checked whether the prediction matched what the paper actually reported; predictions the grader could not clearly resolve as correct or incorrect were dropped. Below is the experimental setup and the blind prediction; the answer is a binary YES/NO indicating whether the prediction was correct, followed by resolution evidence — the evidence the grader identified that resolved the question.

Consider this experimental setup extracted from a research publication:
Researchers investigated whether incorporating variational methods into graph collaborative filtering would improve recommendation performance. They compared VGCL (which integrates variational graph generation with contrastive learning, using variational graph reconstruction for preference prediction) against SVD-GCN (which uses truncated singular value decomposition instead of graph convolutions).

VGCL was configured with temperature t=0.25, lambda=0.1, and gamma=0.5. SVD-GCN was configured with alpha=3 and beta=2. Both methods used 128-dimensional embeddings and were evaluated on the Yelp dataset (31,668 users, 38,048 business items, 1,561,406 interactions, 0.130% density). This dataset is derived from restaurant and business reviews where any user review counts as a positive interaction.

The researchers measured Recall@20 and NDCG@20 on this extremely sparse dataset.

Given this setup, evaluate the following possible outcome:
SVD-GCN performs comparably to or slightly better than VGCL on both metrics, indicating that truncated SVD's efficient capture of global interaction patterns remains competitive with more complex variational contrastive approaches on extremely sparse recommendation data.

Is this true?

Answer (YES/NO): NO